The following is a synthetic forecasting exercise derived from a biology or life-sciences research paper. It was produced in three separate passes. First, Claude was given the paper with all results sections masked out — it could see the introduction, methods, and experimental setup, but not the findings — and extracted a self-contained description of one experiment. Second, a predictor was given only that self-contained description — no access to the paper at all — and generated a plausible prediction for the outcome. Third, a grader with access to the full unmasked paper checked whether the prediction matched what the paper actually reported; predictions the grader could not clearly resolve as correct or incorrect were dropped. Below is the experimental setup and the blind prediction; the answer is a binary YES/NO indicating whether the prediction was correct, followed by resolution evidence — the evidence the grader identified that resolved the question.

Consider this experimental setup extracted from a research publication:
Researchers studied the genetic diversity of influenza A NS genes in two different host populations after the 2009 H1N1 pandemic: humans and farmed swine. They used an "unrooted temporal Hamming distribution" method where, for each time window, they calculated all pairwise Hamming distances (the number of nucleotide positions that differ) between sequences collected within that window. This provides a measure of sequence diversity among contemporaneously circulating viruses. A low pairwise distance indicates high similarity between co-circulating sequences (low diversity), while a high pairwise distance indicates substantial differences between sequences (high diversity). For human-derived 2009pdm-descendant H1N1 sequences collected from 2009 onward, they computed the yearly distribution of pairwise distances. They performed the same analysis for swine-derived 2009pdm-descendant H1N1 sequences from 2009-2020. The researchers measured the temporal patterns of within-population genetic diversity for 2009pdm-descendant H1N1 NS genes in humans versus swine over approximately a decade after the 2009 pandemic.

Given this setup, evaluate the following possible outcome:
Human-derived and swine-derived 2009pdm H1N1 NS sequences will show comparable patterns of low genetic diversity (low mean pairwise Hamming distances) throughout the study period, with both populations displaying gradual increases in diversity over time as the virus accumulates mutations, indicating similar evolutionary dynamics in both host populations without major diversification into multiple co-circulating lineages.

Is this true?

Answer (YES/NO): NO